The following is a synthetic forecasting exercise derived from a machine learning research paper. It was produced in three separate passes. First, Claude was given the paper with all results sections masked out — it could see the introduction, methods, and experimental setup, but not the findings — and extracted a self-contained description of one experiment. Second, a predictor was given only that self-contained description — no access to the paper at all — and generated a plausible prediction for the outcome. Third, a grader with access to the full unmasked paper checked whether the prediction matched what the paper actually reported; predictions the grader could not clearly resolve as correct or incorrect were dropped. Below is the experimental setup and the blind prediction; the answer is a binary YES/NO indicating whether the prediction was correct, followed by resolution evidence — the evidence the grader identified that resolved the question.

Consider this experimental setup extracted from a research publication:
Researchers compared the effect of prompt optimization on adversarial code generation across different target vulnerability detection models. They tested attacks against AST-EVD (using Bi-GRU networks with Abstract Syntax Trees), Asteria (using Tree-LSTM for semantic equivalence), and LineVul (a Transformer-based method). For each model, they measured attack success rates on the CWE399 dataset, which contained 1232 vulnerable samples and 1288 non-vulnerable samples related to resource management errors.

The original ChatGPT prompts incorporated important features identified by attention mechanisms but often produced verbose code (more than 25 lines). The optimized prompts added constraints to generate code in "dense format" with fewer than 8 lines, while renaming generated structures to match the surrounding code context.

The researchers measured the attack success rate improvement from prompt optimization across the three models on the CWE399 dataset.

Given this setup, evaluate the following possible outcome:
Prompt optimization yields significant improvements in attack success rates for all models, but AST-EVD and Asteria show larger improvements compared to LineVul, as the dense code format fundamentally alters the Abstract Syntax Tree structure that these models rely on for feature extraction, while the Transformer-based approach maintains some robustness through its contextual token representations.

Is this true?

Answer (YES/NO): NO